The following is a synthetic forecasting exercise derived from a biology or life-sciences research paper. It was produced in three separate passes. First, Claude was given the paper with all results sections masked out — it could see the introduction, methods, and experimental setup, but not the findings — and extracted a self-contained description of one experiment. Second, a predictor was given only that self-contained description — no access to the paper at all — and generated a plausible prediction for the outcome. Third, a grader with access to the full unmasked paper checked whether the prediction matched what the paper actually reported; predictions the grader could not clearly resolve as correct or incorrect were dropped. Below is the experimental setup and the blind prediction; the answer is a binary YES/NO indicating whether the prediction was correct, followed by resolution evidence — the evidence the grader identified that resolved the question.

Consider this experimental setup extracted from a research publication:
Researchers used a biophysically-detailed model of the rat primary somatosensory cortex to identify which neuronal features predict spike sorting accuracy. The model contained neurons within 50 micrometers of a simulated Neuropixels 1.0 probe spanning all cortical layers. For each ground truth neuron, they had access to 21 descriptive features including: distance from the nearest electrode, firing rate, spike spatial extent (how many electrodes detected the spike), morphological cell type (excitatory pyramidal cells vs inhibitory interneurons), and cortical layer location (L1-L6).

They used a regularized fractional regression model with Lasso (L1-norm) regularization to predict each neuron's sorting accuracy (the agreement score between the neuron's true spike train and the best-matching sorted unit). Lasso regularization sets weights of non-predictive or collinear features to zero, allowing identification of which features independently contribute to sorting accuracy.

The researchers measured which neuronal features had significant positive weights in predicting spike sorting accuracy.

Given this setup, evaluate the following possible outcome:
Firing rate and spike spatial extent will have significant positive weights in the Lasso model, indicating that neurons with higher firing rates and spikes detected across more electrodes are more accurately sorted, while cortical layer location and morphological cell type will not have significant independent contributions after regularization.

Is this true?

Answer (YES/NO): NO